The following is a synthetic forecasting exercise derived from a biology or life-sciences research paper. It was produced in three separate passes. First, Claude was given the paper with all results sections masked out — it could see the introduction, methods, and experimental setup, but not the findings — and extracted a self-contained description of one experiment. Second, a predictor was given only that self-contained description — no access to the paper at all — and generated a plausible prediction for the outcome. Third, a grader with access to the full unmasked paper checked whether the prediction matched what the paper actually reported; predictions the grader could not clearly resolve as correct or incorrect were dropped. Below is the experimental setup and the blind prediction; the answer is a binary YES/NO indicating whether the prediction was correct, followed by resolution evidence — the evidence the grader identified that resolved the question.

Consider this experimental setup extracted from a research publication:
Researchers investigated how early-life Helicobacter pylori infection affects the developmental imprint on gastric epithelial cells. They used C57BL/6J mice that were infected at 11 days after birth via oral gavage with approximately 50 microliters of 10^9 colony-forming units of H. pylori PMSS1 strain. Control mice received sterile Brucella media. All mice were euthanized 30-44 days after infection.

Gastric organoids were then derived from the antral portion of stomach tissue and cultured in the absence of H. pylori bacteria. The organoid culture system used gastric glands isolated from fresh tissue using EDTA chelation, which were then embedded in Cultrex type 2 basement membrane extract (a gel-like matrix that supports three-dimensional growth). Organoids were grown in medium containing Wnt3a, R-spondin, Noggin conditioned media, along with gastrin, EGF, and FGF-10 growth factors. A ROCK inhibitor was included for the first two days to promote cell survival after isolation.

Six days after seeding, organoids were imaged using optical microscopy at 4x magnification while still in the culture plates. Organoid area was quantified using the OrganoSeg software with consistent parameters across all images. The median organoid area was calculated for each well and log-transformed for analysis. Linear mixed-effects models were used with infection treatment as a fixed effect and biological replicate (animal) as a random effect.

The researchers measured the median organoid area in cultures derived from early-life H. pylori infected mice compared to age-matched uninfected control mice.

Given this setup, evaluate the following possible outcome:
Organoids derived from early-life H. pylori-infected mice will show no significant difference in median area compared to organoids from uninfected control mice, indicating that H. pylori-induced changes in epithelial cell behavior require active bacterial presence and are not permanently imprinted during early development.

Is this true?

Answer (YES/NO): NO